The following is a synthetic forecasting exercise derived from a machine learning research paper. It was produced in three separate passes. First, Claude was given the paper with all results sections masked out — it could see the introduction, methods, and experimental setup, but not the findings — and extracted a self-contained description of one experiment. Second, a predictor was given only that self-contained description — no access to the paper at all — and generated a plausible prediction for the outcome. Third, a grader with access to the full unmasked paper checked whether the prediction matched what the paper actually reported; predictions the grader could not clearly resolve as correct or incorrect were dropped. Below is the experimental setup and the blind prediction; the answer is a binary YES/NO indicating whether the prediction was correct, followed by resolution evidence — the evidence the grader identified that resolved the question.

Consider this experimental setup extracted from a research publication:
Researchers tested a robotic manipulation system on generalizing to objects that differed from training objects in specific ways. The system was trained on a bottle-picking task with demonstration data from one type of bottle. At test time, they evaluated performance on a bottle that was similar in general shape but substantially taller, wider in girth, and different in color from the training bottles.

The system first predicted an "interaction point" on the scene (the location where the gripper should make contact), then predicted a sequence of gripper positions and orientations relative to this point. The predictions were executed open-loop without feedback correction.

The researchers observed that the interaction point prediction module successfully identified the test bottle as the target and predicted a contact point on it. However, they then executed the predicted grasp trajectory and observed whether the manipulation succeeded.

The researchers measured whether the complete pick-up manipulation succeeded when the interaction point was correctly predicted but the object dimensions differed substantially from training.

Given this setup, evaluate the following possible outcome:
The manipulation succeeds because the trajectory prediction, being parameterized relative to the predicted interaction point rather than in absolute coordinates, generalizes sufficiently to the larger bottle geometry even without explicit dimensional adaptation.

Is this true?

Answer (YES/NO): NO